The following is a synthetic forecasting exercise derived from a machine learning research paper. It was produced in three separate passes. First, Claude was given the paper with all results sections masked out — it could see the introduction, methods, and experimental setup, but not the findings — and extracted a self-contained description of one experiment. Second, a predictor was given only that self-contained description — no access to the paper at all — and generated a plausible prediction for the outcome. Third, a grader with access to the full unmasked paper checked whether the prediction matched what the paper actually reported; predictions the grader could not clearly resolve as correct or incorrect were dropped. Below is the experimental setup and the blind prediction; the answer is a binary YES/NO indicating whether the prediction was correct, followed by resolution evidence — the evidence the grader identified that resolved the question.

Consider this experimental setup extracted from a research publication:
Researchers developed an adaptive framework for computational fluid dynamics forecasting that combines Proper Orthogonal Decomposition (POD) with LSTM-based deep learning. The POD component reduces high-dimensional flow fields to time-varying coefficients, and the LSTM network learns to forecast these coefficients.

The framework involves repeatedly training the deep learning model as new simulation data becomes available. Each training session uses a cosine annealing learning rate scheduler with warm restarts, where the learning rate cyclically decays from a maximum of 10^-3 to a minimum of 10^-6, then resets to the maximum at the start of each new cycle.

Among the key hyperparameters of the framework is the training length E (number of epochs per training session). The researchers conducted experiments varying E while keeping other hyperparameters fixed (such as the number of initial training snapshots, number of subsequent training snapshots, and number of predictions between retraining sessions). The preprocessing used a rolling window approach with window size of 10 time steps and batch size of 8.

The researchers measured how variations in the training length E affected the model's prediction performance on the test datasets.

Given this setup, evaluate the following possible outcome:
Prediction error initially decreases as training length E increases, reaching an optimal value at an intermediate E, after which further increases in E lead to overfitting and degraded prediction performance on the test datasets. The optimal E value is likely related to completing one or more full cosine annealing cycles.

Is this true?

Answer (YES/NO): NO